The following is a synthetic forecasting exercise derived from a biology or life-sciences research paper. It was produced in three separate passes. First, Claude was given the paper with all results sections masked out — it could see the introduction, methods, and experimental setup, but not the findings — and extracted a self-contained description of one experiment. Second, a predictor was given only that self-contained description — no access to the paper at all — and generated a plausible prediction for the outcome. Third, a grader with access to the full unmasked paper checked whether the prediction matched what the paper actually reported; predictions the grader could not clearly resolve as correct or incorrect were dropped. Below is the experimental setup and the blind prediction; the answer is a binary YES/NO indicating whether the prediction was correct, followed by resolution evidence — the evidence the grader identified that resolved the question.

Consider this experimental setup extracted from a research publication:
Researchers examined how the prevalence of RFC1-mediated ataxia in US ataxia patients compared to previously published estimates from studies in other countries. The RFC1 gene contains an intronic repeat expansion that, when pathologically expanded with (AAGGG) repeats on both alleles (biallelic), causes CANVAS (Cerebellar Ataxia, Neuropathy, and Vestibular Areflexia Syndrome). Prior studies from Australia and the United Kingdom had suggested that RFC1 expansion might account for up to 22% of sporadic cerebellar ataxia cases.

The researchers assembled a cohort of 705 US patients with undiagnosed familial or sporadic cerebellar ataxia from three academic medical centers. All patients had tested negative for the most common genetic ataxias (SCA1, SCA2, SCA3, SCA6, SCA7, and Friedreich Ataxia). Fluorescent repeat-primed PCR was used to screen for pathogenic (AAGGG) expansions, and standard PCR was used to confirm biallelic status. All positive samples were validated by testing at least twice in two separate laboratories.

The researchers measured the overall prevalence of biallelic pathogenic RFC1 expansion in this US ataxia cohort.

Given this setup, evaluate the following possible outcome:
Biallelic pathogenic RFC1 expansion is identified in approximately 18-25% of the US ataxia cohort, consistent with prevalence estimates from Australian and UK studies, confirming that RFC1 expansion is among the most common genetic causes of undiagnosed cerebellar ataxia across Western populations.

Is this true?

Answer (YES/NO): NO